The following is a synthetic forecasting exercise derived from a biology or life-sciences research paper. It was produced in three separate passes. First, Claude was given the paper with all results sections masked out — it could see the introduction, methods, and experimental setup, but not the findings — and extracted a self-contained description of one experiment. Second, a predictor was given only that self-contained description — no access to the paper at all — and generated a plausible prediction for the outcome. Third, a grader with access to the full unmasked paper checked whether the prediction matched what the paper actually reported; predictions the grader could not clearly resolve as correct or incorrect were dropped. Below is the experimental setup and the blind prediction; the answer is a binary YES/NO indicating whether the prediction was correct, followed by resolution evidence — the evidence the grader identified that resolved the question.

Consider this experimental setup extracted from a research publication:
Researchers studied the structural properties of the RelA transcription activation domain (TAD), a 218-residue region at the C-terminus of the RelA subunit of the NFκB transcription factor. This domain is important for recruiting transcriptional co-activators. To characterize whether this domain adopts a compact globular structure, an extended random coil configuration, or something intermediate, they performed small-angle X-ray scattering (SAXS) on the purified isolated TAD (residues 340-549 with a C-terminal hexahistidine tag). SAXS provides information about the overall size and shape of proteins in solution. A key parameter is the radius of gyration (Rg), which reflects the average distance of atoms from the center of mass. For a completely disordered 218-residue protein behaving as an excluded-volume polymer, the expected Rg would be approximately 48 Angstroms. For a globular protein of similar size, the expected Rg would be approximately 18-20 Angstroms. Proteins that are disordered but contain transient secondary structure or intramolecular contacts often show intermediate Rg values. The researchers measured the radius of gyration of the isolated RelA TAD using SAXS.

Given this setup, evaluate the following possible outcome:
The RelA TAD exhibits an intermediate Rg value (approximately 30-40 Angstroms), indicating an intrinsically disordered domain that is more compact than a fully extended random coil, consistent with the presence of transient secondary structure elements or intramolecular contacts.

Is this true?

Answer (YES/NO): NO